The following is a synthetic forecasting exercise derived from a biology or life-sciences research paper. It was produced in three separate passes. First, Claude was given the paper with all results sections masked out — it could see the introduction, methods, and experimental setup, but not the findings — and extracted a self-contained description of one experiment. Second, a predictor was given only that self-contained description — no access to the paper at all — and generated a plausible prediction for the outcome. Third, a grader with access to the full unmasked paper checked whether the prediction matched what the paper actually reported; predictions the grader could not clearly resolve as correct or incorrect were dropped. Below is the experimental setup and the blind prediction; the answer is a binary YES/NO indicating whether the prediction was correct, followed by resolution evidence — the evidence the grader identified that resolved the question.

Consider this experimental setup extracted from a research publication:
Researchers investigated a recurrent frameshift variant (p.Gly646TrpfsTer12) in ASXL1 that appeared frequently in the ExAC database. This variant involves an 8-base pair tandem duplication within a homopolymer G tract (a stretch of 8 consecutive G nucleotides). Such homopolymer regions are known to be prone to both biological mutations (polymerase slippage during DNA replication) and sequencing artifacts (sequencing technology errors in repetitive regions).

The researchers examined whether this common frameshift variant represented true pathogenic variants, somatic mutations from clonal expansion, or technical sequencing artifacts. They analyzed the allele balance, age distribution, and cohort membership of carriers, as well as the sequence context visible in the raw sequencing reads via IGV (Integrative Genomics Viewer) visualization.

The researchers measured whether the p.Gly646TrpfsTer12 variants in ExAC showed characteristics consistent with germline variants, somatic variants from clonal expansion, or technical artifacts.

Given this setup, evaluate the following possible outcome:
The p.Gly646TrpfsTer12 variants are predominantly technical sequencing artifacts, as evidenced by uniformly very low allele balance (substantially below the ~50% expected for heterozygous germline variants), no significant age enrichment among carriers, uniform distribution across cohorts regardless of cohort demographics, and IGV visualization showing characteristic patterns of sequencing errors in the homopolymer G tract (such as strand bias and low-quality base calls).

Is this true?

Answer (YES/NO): NO